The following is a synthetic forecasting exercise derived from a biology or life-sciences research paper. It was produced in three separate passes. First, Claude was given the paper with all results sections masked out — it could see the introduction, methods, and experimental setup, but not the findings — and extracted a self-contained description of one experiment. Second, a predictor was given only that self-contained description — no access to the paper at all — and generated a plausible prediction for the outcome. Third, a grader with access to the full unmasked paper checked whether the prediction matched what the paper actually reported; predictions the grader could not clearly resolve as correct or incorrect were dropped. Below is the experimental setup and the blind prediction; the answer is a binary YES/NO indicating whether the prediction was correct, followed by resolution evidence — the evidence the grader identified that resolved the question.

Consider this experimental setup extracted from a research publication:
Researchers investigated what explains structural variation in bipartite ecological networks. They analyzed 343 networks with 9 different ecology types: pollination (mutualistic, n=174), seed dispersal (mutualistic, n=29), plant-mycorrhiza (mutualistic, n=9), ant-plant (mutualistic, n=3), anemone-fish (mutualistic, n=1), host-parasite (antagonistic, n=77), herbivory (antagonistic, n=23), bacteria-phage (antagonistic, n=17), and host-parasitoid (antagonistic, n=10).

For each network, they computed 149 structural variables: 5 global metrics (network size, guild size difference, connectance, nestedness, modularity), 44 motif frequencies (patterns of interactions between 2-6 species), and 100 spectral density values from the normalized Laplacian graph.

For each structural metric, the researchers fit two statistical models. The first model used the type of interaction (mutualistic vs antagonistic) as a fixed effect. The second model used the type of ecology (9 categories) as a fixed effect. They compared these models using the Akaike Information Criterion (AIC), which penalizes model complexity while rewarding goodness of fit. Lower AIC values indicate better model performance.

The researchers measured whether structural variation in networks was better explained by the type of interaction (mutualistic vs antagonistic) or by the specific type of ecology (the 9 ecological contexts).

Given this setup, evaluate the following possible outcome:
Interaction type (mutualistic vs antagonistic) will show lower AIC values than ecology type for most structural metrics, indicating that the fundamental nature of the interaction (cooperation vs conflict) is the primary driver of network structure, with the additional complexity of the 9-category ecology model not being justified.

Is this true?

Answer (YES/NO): NO